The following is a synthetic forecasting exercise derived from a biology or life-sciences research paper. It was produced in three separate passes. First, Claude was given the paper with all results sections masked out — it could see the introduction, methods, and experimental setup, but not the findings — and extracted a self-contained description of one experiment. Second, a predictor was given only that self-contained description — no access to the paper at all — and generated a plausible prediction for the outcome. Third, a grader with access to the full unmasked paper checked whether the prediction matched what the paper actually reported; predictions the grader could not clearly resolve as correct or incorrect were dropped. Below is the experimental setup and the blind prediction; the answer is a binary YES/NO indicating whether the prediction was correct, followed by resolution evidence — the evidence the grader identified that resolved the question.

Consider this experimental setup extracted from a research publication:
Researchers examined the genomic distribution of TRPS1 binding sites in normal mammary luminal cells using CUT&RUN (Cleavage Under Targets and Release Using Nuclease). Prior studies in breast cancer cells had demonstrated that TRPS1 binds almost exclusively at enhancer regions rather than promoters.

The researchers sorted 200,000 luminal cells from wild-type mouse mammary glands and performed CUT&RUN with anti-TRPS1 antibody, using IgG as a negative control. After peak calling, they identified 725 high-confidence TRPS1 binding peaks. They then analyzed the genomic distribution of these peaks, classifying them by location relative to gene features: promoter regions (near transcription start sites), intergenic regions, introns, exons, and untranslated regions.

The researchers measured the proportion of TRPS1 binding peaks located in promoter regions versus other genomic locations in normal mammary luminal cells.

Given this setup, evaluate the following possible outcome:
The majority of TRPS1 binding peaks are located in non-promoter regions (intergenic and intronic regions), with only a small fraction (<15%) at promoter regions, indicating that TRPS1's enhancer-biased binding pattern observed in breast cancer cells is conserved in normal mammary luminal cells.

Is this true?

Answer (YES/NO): NO